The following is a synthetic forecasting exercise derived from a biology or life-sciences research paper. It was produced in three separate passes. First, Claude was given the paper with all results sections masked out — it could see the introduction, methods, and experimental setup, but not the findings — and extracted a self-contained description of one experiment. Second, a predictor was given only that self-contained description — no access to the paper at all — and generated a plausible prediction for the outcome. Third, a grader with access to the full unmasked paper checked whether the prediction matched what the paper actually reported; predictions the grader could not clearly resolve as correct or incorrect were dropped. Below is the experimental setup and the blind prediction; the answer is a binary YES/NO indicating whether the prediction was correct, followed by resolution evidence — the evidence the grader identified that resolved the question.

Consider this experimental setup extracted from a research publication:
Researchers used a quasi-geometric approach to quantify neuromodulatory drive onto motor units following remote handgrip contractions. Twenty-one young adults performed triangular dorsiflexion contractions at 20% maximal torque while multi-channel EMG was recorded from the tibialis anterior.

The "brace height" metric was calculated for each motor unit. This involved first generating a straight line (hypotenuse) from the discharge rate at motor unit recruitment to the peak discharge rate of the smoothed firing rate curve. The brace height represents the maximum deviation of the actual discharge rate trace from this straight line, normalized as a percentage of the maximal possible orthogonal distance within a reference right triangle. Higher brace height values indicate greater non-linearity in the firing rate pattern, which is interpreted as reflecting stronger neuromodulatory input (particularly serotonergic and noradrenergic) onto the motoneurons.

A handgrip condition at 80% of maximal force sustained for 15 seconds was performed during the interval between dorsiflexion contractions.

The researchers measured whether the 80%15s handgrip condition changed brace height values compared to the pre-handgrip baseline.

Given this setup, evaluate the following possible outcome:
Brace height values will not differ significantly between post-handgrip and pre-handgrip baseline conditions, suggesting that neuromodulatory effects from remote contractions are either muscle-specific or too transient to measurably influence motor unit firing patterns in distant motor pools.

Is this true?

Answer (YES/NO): NO